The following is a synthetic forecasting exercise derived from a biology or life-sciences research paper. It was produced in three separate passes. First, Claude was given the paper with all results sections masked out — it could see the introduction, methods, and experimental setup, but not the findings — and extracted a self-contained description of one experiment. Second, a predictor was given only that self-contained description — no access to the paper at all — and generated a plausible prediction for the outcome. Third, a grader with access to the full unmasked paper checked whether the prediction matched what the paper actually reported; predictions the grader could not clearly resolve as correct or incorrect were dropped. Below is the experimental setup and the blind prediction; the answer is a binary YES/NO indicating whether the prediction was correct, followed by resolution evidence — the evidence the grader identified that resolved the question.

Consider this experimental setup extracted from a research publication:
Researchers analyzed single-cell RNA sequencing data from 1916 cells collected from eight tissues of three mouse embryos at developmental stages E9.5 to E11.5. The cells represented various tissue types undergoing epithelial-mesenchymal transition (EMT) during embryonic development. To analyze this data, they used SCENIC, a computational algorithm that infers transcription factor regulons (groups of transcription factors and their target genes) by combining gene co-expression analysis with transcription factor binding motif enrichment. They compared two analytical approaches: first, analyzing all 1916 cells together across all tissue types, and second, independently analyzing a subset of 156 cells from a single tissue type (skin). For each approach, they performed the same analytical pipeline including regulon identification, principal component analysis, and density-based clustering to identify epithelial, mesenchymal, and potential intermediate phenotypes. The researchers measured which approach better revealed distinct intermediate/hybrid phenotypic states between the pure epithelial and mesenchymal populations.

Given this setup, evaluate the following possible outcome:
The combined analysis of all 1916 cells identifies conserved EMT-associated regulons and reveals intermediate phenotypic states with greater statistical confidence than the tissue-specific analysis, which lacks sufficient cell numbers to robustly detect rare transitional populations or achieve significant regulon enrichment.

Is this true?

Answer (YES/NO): NO